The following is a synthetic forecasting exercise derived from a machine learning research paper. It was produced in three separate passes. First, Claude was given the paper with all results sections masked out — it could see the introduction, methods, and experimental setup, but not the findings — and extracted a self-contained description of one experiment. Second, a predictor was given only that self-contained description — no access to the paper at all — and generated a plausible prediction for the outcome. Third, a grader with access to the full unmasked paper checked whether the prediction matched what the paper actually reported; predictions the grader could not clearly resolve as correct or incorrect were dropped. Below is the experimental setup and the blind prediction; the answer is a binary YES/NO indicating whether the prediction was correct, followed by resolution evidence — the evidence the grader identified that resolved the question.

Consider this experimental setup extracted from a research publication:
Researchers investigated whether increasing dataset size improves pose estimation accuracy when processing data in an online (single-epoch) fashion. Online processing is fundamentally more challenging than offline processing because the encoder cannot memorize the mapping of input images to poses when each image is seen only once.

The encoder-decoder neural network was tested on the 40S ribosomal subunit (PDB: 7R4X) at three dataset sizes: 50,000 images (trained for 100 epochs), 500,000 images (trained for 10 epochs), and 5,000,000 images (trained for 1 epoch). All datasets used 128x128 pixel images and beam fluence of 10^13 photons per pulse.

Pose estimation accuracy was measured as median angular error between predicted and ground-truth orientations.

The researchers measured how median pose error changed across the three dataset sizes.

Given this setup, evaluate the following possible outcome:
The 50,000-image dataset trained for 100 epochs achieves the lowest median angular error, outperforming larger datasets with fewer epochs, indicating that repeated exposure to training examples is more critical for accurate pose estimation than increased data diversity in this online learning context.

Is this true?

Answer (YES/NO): NO